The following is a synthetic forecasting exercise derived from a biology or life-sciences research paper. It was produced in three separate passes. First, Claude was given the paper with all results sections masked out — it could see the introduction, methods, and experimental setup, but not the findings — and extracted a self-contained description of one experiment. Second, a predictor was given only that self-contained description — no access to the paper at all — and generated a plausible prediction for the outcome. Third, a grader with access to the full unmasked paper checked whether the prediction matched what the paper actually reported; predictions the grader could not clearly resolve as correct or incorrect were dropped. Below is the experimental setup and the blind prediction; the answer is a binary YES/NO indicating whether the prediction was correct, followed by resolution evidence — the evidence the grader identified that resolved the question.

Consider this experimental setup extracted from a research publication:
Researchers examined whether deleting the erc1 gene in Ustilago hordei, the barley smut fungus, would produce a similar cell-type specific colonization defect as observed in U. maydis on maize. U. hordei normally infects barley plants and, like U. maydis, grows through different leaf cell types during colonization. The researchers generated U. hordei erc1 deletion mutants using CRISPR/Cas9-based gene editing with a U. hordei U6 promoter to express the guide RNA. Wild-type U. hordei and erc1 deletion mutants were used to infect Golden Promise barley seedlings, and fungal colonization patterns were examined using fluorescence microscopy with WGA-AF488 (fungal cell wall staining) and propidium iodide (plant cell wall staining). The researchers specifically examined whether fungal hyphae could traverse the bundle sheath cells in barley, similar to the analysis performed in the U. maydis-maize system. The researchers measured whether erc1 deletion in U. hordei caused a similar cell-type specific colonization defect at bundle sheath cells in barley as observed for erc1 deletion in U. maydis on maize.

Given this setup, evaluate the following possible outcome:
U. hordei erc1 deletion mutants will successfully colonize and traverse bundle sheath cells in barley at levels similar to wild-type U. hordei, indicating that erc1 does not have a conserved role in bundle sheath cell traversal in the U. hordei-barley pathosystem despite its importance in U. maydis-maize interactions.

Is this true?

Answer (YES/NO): NO